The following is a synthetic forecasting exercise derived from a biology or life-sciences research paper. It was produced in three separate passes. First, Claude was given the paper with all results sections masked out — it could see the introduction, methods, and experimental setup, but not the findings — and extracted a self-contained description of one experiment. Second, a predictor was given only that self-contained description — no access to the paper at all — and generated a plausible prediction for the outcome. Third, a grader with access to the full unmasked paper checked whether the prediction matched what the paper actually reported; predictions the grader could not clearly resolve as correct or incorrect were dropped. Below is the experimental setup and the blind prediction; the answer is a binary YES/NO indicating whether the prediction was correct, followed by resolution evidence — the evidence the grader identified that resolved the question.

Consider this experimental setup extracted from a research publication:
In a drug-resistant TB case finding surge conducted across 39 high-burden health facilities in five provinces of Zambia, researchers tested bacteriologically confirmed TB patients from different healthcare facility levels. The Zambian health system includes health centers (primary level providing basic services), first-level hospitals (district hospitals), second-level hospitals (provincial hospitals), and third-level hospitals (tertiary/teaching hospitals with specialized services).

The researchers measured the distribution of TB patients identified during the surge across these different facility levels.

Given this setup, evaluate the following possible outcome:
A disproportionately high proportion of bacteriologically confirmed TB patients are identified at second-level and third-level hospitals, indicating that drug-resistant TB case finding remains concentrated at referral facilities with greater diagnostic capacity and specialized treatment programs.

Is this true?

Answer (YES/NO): NO